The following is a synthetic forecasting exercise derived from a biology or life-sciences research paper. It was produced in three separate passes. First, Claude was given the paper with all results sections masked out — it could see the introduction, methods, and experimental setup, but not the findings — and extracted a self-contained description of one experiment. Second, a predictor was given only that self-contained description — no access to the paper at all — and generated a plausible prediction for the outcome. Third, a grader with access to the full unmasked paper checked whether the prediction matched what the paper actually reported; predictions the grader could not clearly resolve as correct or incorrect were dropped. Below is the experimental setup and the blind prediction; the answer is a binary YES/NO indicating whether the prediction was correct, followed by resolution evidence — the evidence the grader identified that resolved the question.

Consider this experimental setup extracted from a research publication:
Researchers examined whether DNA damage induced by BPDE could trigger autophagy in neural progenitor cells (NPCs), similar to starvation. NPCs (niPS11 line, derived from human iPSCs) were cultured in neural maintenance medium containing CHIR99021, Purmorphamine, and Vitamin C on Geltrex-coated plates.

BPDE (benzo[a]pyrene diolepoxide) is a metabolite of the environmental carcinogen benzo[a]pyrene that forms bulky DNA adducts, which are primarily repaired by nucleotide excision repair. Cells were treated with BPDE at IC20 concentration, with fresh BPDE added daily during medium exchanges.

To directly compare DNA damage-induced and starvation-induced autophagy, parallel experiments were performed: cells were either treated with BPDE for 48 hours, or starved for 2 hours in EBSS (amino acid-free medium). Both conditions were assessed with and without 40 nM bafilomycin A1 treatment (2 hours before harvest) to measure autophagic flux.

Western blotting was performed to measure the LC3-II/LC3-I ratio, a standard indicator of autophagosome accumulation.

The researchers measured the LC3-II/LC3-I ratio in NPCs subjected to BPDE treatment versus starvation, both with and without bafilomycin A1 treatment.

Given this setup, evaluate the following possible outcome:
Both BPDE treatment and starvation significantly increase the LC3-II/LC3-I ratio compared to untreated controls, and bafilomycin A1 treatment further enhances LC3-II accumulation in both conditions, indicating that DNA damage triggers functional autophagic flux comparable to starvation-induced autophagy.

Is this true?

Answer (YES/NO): NO